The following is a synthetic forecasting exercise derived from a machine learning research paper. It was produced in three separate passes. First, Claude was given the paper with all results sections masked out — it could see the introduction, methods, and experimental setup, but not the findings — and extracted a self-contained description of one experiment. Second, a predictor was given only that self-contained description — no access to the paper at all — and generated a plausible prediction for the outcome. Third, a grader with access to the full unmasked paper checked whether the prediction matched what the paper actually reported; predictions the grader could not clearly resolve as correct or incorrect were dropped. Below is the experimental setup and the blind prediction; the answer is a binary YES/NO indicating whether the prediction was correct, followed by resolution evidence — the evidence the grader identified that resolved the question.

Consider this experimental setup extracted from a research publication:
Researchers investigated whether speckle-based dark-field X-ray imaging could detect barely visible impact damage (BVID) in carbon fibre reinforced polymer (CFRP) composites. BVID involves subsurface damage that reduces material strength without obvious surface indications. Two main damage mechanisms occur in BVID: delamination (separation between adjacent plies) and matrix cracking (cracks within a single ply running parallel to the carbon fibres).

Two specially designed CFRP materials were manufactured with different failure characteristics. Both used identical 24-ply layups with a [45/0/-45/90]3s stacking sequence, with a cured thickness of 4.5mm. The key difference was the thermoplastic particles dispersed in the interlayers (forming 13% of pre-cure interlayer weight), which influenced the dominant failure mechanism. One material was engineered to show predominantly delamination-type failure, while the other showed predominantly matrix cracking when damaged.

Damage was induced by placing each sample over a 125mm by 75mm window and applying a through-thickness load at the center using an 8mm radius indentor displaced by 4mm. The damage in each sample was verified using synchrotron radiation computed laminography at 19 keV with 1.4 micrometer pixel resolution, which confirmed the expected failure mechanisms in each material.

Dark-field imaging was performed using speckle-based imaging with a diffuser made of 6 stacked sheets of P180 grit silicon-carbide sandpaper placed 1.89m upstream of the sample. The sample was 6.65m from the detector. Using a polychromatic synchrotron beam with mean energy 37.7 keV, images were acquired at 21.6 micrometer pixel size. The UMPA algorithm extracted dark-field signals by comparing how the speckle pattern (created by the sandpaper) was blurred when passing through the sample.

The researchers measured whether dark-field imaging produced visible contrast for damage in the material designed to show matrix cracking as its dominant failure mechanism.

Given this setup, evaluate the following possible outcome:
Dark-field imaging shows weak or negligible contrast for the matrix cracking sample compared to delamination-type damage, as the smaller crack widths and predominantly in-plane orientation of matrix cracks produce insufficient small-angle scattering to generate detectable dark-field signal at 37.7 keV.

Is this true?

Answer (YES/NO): NO